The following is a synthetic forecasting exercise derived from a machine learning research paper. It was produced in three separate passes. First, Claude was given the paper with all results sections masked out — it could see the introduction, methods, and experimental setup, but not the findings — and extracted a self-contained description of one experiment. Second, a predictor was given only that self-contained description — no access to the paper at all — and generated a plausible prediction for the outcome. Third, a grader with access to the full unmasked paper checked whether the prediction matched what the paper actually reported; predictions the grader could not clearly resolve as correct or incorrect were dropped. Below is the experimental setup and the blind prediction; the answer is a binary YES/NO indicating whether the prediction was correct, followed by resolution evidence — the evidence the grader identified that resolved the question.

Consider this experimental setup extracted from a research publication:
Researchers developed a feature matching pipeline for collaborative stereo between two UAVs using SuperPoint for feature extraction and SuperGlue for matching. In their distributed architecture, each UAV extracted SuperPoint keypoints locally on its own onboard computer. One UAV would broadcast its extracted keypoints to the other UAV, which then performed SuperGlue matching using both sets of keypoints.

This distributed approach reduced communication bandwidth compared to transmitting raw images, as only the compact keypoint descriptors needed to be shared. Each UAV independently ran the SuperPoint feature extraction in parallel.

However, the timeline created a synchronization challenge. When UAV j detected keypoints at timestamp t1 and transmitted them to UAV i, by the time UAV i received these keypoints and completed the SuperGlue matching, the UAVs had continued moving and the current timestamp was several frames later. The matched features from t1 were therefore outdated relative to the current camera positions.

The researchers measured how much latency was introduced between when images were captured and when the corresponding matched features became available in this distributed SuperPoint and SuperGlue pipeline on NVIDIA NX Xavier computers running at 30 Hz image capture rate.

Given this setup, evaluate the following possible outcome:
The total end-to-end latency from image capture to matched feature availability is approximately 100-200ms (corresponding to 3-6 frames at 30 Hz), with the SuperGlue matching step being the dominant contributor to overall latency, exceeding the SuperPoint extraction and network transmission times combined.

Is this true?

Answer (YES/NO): NO